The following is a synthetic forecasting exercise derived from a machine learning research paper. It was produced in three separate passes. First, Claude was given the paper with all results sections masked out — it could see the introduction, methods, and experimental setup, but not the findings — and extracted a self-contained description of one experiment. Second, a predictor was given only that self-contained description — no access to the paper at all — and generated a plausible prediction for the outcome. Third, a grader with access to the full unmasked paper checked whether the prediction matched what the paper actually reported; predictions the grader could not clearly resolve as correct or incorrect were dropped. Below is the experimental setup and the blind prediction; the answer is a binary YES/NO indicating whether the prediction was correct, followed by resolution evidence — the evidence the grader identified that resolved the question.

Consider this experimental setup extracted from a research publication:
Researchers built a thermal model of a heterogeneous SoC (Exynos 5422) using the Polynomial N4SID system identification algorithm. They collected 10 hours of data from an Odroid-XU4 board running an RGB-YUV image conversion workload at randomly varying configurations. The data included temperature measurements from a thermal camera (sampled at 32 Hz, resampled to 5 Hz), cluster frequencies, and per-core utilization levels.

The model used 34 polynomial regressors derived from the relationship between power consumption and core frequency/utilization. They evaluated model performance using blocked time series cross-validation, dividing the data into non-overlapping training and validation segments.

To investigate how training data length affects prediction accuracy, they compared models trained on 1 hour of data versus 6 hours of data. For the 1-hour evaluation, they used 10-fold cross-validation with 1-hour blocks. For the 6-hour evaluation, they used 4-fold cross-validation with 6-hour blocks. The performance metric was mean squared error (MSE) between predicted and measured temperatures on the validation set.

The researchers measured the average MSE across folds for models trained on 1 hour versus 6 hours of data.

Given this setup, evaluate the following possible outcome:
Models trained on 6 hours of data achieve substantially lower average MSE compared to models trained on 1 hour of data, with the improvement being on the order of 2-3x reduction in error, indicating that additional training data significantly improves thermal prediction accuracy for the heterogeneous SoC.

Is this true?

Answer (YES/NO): NO